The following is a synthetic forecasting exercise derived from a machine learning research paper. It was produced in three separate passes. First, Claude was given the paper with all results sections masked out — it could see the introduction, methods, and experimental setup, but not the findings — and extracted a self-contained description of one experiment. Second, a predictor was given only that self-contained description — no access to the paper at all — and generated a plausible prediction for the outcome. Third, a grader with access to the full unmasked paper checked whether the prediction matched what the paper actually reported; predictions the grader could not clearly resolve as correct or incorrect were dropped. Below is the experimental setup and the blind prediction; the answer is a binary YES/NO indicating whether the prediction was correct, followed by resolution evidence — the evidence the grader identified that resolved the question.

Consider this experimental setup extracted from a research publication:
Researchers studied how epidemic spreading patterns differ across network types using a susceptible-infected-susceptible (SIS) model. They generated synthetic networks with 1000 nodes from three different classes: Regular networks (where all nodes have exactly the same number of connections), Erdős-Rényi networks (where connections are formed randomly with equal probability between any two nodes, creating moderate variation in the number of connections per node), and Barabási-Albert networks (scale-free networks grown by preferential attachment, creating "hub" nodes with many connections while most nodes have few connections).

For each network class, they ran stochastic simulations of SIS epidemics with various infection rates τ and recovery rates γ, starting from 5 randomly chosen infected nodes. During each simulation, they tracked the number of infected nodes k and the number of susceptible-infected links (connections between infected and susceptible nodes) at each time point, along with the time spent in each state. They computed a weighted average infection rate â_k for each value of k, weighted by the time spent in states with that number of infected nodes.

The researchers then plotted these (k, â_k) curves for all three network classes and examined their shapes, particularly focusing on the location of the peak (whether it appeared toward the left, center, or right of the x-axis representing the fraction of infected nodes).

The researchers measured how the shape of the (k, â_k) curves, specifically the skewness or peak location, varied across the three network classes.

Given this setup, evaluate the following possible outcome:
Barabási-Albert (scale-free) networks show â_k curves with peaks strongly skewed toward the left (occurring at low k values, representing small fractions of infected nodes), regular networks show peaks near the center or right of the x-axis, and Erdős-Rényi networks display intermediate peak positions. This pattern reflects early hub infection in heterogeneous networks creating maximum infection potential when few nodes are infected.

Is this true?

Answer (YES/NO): YES